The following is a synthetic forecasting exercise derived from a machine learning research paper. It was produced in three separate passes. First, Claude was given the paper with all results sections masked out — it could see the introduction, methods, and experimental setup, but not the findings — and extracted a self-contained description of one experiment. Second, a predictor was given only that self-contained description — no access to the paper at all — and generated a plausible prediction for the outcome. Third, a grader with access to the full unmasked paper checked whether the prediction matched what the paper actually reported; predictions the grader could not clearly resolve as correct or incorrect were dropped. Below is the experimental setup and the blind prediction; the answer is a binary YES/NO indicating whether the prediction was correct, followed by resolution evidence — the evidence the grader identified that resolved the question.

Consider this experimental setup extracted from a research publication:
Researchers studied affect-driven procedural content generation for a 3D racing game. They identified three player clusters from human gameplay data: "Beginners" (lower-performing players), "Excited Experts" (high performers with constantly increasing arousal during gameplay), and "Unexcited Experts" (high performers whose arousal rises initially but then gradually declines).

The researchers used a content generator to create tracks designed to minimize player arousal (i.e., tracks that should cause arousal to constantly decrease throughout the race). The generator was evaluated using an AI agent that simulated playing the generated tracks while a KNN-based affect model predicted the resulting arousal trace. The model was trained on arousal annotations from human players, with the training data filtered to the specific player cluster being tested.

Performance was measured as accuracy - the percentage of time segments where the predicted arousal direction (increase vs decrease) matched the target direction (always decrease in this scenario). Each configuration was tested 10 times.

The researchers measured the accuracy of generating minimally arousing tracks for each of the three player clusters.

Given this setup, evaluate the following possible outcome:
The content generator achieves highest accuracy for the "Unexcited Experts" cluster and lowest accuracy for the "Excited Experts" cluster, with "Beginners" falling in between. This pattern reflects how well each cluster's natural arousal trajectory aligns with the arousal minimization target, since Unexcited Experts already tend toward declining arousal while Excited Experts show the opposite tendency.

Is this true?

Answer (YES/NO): NO